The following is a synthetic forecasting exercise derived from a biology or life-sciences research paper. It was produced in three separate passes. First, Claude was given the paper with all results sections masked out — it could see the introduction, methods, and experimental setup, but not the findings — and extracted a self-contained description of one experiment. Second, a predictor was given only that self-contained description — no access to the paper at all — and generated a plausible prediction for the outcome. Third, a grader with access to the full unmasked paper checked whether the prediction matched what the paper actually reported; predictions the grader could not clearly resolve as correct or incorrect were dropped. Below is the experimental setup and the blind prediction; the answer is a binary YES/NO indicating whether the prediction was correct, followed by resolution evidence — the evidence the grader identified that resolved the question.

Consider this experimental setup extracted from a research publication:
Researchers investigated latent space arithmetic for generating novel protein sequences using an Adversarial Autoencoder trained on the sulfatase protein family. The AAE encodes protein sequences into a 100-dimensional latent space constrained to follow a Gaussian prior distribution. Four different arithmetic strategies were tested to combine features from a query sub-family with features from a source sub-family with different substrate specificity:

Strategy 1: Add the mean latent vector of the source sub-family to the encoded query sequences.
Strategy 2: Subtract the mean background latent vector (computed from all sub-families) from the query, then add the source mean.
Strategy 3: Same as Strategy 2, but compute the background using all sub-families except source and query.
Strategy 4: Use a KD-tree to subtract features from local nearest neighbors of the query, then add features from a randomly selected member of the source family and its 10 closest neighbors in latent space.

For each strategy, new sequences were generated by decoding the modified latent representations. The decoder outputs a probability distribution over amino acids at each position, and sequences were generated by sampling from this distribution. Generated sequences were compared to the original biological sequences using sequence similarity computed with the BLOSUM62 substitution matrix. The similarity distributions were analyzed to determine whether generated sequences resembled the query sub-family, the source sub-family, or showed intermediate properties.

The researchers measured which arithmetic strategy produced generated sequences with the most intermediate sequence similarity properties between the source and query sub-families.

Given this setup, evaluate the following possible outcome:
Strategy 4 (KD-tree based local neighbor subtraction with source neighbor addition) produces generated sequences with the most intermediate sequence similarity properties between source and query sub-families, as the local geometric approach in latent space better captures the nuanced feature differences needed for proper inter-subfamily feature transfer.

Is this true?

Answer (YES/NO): NO